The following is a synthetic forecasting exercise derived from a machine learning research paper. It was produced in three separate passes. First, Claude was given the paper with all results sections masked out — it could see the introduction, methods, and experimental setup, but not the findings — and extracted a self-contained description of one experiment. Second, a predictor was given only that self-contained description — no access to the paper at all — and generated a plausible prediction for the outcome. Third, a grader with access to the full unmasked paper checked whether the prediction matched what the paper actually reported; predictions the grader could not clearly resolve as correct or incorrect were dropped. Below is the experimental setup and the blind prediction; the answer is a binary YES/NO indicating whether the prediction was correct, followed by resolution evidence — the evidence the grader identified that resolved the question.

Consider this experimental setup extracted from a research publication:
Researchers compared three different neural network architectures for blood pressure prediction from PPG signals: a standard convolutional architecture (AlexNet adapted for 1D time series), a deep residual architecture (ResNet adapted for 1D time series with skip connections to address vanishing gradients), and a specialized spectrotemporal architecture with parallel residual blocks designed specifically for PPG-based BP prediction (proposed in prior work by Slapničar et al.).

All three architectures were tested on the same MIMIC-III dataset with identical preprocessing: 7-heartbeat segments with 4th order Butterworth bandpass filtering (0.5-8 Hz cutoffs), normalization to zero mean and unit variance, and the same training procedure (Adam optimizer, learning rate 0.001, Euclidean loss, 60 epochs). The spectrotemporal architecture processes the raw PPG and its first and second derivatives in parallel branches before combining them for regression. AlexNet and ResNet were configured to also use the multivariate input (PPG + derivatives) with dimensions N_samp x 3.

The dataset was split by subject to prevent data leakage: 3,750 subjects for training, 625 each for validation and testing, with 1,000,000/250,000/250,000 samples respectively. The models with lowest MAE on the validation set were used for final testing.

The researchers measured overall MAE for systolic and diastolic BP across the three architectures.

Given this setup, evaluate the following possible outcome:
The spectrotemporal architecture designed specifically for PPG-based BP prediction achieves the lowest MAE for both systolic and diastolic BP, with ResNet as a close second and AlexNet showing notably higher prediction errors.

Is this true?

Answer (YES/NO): NO